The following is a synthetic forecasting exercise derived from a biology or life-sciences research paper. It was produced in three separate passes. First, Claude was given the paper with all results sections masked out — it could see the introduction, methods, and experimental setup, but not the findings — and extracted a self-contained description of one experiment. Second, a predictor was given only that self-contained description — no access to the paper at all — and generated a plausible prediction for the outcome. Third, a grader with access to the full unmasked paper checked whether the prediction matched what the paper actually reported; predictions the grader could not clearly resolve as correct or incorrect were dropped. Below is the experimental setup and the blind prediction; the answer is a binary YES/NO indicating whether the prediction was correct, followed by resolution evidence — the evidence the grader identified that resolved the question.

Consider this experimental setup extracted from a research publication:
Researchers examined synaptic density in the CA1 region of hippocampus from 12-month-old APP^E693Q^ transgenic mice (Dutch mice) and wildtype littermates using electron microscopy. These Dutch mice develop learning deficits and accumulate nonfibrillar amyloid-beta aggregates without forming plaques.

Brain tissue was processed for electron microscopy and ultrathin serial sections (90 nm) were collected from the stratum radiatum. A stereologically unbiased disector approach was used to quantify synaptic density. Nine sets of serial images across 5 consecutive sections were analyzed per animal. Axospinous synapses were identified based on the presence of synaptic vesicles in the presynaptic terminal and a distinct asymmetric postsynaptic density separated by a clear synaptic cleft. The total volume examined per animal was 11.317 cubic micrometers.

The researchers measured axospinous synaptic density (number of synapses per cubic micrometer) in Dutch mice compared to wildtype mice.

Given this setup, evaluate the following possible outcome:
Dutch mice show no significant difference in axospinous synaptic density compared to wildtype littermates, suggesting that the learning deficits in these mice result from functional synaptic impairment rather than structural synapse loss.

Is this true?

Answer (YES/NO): YES